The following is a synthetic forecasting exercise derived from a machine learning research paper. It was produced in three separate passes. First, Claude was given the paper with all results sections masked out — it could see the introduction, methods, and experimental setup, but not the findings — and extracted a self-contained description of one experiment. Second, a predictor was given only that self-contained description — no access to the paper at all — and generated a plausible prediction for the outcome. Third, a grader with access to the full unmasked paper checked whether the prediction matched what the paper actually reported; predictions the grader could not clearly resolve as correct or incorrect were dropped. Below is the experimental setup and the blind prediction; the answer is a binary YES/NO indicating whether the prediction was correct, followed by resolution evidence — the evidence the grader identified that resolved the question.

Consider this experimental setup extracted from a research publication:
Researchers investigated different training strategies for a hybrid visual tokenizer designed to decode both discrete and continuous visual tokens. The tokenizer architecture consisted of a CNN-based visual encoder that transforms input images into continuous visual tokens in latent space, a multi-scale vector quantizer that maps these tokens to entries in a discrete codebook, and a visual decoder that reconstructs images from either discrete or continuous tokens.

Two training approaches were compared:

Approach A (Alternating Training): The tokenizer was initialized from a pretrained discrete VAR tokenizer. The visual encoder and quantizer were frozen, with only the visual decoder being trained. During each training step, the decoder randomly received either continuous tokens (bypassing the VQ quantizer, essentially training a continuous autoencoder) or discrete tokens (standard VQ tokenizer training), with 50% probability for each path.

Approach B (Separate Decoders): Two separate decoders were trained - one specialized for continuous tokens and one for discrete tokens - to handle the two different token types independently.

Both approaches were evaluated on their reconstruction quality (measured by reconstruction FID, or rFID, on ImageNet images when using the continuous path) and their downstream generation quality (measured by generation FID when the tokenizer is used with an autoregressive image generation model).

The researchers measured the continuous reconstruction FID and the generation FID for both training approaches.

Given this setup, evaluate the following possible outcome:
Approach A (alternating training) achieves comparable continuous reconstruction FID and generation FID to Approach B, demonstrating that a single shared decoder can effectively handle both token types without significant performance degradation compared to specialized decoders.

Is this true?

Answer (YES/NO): NO